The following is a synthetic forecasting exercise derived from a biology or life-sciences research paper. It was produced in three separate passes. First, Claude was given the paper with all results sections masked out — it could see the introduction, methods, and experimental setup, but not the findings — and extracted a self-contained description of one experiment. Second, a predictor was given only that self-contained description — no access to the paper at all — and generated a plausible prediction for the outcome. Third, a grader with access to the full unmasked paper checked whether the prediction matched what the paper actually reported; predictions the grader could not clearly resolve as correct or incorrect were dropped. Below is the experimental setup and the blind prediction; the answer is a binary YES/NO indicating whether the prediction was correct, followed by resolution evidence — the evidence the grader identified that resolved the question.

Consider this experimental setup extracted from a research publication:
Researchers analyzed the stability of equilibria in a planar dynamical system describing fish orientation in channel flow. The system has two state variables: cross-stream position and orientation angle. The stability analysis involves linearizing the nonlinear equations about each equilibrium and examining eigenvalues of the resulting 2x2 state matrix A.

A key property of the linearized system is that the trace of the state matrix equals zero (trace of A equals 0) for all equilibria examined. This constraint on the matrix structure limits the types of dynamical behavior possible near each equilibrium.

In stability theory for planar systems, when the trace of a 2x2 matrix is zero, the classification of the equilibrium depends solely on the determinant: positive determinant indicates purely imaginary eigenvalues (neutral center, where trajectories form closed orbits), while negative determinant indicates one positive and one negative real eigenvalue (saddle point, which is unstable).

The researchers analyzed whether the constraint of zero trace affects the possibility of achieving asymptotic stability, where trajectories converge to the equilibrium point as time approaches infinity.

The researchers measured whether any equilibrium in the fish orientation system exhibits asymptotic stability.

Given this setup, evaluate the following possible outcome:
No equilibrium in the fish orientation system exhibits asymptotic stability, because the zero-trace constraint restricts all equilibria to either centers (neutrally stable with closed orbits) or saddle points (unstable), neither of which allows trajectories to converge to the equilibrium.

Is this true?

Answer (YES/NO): YES